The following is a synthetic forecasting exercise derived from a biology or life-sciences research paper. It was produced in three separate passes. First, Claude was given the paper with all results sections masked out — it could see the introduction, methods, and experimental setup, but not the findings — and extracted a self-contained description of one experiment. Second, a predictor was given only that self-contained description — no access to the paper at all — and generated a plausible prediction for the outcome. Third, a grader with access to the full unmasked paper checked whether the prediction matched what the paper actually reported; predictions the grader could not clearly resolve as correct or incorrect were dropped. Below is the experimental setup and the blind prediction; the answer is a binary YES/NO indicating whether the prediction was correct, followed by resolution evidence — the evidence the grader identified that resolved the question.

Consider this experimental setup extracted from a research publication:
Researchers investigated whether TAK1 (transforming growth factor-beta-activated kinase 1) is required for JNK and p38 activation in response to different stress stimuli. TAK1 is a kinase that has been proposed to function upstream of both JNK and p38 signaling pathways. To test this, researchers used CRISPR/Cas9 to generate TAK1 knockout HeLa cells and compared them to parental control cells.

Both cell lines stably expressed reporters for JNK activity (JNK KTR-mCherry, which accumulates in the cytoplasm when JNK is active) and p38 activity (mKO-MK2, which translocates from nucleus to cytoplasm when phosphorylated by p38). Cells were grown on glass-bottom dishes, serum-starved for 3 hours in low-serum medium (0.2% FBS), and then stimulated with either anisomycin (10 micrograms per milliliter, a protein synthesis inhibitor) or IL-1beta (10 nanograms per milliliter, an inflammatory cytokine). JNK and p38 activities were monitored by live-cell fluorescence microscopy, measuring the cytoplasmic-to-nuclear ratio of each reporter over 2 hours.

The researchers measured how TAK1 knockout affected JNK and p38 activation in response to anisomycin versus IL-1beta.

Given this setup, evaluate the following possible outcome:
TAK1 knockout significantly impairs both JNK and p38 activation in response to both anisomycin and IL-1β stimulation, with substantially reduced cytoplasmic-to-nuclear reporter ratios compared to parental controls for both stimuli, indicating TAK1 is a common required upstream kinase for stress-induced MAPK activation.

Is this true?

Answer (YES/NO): NO